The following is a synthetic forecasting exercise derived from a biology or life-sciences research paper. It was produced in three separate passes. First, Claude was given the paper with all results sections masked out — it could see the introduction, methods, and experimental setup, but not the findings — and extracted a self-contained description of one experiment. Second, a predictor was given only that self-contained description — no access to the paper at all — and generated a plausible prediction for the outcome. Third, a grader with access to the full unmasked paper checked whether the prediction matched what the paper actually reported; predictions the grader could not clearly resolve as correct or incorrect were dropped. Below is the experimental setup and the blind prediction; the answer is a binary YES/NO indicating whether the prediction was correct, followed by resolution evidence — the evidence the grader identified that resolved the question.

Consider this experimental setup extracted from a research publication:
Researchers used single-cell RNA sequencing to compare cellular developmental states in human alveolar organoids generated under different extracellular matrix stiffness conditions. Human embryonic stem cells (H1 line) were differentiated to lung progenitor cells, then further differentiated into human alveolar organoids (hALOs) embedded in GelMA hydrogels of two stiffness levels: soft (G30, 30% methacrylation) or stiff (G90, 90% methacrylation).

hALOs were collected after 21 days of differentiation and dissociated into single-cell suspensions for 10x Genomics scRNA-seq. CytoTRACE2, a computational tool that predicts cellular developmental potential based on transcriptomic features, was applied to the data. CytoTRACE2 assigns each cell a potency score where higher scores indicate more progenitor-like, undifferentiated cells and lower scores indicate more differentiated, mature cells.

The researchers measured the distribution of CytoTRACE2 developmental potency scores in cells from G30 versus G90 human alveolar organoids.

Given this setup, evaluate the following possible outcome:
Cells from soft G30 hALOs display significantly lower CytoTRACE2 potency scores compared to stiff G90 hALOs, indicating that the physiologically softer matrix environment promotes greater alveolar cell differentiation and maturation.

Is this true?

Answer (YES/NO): NO